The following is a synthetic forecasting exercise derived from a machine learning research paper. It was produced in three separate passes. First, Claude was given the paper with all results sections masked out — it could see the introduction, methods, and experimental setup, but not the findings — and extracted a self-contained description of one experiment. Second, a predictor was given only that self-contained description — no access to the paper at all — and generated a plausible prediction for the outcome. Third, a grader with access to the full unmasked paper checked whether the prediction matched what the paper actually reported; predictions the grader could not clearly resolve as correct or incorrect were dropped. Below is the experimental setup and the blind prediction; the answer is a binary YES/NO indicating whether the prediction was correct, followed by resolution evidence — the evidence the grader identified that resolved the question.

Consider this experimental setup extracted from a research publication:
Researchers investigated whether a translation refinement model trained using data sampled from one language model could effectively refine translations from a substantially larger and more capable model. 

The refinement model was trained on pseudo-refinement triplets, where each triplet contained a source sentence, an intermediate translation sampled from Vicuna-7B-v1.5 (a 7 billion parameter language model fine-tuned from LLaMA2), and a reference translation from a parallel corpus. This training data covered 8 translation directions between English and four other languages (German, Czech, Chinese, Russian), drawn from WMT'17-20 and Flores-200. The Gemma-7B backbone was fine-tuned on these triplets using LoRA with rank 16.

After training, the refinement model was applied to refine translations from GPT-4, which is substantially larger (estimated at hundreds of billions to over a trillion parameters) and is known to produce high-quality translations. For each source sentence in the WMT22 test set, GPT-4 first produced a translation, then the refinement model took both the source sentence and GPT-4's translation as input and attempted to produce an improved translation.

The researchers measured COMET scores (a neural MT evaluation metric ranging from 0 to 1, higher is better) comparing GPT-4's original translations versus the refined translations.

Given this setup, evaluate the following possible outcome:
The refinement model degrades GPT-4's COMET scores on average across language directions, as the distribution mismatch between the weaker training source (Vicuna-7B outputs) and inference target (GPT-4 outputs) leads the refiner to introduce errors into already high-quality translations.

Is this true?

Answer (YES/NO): NO